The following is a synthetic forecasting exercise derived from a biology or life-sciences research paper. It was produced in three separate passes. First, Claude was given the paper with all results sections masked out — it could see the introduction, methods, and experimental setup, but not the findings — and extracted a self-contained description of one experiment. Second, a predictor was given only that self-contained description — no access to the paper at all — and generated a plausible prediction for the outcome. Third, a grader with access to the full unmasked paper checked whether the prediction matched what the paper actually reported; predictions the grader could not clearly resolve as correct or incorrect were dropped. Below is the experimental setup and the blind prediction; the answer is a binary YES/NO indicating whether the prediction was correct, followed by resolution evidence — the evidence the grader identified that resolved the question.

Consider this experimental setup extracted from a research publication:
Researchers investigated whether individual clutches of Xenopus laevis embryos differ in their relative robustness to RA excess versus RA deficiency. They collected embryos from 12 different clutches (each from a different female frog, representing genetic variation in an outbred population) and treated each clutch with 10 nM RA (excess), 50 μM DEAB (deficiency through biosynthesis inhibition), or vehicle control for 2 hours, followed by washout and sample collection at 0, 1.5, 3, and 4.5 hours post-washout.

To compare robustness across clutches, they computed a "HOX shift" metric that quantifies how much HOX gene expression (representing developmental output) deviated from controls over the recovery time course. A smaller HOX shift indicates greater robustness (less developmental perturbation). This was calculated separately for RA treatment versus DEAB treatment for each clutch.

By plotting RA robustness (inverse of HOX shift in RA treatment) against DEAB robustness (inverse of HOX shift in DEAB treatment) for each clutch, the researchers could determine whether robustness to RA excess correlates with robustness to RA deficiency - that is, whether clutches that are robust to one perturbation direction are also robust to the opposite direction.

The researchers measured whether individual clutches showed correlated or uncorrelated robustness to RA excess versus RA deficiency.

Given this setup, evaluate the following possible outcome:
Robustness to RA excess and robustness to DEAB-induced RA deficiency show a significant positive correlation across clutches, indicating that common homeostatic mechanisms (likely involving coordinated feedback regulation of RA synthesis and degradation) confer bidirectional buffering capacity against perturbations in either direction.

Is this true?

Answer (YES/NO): NO